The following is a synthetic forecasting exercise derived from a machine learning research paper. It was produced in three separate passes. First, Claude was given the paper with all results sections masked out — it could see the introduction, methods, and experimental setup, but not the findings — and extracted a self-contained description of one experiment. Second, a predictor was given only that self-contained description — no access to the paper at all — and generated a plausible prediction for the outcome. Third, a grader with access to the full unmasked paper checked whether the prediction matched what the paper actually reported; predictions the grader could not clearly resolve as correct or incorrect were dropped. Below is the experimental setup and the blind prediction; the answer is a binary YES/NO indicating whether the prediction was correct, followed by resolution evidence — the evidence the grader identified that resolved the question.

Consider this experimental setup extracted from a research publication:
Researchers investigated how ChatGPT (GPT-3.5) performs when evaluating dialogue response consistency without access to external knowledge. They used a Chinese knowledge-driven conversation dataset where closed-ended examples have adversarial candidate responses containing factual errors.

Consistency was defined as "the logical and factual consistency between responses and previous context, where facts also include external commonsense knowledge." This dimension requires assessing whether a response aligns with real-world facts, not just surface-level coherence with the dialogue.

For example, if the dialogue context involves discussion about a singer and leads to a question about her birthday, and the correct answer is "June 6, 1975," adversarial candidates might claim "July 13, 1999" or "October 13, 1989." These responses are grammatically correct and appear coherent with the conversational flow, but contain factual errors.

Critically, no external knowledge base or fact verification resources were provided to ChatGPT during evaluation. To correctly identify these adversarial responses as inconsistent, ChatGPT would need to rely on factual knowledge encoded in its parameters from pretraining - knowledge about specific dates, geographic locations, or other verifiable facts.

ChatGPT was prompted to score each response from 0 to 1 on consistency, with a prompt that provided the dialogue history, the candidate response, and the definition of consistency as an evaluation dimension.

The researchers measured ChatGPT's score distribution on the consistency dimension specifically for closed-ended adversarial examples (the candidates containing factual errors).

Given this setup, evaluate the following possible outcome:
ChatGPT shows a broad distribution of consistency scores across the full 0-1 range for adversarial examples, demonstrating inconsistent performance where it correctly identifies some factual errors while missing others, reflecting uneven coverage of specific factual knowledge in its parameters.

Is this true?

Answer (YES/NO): NO